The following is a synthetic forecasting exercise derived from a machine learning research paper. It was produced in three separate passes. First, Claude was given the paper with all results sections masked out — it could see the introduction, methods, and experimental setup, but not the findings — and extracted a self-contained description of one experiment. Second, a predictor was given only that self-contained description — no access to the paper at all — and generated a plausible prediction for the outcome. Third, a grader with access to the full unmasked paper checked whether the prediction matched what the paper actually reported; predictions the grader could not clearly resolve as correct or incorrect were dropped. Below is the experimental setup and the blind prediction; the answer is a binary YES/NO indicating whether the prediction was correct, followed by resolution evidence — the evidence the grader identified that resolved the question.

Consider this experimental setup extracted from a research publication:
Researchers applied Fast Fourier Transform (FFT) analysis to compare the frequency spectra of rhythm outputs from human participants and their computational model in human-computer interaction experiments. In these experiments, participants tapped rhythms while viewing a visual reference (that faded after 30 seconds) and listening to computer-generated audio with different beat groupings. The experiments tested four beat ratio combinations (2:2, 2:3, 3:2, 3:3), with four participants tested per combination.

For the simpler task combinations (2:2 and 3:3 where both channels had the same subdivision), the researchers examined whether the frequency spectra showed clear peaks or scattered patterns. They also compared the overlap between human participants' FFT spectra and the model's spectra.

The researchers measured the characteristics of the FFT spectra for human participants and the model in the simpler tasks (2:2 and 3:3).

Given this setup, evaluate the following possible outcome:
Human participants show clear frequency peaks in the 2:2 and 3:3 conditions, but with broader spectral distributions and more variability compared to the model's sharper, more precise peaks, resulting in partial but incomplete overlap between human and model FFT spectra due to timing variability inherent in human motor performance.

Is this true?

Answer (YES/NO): NO